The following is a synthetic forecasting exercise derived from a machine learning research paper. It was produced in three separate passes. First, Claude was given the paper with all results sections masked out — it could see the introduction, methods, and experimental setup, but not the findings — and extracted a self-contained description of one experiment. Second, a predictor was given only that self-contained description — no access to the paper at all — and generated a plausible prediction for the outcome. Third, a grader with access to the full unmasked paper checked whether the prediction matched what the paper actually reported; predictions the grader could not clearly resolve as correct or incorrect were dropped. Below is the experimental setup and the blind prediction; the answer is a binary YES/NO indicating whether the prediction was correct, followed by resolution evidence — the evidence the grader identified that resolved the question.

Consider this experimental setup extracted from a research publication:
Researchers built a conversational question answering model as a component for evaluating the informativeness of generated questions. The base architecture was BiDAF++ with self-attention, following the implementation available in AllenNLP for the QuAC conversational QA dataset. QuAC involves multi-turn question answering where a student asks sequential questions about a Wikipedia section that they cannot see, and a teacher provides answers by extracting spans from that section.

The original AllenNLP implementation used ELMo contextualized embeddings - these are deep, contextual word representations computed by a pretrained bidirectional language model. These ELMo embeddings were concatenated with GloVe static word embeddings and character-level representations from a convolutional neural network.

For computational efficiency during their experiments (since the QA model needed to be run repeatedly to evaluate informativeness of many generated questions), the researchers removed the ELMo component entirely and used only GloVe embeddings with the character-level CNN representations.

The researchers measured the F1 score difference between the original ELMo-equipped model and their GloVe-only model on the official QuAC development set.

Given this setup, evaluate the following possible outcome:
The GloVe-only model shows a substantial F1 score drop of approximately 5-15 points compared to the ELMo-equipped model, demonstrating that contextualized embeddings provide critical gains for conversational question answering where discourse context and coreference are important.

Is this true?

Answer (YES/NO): NO